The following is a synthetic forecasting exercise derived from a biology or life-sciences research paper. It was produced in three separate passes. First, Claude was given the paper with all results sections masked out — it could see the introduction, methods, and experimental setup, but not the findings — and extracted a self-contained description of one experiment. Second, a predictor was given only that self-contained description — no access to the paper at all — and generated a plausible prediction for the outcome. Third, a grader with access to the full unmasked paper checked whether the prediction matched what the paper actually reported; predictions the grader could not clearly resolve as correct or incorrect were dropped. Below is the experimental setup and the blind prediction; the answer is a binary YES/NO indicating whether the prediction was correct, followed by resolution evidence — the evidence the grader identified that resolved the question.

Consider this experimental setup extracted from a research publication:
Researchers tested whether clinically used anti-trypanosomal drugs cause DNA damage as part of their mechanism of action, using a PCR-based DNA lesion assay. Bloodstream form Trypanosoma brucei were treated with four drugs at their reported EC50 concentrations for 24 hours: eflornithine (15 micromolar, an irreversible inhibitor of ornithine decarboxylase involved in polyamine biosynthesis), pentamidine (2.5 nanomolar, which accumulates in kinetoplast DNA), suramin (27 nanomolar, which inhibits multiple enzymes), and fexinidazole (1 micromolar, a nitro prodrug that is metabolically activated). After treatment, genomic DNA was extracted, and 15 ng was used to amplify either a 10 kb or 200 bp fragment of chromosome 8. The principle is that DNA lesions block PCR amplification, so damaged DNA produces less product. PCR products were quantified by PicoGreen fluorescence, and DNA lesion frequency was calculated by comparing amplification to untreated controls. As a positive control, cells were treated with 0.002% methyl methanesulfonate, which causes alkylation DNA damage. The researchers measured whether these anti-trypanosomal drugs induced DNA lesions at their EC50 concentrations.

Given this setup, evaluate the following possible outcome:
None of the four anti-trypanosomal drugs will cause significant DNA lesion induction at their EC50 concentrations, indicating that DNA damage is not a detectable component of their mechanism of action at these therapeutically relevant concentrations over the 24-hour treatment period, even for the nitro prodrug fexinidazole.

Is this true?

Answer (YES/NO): NO